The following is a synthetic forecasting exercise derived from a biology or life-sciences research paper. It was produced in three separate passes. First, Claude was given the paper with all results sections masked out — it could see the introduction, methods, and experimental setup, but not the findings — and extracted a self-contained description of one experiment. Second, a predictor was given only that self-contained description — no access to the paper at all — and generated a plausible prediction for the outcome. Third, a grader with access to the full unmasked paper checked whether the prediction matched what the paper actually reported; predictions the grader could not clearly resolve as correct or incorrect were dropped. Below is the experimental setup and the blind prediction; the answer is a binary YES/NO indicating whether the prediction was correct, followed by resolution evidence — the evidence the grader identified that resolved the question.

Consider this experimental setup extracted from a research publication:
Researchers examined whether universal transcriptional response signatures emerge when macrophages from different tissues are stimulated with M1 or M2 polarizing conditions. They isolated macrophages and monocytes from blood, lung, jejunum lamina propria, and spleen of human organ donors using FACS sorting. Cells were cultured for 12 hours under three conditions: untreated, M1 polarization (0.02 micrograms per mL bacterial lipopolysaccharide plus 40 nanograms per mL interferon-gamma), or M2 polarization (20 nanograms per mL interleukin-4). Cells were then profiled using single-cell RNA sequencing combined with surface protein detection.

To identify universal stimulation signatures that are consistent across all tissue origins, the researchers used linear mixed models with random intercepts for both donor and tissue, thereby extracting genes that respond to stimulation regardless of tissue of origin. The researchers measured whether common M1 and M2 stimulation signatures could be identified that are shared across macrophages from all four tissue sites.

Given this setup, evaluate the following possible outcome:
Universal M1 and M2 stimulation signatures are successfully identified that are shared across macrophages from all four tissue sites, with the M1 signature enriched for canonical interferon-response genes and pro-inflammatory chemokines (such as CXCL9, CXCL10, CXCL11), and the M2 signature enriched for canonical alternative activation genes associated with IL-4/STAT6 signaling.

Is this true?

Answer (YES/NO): YES